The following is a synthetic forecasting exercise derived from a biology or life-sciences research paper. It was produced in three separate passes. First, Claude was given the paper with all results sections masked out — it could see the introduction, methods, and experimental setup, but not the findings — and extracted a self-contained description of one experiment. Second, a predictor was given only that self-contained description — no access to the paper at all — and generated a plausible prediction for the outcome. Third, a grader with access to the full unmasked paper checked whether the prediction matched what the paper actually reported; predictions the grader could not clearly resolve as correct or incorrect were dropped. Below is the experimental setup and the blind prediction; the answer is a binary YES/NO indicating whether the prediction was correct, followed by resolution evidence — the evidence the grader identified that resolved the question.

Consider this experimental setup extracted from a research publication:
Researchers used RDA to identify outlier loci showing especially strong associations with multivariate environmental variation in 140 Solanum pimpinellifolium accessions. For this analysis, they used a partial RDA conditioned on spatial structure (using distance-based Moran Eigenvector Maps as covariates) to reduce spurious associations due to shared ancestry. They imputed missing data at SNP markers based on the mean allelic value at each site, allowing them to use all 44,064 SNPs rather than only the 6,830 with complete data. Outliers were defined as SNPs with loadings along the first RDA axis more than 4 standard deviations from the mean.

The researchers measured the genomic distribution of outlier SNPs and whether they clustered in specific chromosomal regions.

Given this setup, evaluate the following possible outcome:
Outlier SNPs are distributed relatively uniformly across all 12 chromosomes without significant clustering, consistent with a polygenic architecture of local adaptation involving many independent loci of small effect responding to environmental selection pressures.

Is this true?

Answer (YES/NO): NO